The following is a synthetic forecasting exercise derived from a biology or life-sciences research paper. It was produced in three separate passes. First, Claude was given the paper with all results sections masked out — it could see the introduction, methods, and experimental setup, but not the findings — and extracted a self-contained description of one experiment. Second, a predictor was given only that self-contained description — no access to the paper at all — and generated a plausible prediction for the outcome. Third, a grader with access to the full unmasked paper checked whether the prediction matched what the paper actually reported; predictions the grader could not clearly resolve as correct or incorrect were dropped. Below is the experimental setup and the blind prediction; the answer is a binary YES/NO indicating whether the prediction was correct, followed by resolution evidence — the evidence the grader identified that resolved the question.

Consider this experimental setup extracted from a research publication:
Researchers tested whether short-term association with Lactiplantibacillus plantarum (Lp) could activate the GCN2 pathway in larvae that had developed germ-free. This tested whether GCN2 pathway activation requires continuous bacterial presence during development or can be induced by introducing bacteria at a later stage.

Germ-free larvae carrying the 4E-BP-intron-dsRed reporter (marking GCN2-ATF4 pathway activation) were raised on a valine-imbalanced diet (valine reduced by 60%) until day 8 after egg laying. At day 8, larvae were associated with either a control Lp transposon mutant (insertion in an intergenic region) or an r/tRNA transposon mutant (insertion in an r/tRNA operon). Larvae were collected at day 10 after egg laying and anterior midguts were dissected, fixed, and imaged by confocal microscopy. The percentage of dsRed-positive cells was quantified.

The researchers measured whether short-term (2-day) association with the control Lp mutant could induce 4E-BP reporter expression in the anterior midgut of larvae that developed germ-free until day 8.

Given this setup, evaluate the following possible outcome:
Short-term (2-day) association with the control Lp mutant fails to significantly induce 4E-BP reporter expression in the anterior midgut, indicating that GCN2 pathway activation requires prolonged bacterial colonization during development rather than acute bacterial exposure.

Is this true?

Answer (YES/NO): NO